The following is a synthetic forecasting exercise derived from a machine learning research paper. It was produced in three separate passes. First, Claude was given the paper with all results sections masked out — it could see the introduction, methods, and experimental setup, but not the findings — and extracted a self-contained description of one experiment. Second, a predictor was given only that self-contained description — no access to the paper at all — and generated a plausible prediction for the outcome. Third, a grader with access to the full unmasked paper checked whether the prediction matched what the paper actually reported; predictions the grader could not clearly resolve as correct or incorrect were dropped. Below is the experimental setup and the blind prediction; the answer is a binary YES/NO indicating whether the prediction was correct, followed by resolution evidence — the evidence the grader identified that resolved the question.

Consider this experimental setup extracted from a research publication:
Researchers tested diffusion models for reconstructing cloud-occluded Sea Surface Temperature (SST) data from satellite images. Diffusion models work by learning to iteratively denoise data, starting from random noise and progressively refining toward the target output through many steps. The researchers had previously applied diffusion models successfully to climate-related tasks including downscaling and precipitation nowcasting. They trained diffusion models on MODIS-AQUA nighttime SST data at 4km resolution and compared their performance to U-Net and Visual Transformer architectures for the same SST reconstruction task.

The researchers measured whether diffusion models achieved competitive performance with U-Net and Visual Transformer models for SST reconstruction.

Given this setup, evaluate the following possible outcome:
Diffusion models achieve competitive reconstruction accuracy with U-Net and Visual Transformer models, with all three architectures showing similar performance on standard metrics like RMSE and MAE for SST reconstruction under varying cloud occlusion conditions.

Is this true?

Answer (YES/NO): NO